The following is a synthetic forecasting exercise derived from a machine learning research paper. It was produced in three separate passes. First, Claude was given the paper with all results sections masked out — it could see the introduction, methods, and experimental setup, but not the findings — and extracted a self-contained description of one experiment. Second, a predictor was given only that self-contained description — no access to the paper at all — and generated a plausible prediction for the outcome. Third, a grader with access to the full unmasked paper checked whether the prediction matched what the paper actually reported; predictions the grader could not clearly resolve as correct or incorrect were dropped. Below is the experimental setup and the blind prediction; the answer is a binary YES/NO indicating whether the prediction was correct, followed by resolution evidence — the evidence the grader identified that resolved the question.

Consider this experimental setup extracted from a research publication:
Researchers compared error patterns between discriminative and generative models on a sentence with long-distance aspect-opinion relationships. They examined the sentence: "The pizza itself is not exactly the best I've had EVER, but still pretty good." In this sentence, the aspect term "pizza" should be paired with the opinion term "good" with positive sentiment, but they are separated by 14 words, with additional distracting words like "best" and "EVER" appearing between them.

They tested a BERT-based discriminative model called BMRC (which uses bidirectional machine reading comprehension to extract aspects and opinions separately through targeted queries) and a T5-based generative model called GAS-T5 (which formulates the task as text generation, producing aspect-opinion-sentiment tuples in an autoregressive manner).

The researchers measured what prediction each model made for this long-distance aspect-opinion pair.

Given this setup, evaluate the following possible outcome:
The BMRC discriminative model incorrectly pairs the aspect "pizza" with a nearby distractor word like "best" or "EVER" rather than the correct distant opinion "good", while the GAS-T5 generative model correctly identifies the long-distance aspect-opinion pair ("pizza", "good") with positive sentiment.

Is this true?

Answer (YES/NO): NO